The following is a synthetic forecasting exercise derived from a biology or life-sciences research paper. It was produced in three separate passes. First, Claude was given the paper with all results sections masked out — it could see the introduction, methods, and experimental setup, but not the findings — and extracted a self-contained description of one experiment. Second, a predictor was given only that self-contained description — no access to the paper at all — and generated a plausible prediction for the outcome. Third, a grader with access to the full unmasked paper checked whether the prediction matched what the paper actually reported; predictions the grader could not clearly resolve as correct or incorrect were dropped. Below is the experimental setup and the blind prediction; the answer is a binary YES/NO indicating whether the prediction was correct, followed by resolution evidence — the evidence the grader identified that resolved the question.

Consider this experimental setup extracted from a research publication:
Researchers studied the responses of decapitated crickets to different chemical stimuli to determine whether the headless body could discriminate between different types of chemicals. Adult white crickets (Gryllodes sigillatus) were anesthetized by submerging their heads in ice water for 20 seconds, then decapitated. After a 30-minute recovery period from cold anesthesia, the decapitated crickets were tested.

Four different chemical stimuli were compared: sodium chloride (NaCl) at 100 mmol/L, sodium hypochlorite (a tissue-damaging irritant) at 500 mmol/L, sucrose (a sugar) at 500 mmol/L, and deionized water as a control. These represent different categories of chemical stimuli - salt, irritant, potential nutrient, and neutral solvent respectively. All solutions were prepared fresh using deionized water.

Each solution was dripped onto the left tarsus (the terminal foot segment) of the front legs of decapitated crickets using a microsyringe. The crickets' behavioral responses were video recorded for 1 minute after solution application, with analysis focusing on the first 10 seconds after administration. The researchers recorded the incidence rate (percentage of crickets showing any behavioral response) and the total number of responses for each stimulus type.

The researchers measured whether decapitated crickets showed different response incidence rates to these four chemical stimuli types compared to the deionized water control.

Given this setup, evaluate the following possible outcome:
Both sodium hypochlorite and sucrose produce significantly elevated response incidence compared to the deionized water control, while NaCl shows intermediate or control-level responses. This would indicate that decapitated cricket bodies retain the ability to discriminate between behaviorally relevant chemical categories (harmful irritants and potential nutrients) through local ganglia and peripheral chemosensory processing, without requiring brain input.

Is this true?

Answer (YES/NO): YES